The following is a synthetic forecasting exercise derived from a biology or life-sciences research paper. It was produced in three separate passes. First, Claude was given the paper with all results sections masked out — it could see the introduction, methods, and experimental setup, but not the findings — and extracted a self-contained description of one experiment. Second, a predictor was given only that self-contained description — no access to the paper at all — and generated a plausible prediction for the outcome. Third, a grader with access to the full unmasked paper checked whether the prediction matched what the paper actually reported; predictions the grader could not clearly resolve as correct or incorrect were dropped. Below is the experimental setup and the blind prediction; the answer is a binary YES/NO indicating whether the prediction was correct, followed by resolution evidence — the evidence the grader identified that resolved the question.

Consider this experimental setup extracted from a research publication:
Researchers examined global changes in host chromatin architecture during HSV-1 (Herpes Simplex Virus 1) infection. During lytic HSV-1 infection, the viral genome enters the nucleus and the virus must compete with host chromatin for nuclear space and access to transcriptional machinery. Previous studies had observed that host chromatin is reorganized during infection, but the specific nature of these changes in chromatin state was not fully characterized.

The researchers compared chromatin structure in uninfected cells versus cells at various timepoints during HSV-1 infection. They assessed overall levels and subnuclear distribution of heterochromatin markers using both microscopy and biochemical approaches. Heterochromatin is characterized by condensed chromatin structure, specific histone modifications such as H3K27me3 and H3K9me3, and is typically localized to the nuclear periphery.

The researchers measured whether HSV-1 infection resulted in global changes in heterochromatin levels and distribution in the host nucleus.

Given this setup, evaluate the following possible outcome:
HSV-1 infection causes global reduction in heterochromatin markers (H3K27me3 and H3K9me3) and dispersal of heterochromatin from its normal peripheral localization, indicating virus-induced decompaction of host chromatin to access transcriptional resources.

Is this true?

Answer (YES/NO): NO